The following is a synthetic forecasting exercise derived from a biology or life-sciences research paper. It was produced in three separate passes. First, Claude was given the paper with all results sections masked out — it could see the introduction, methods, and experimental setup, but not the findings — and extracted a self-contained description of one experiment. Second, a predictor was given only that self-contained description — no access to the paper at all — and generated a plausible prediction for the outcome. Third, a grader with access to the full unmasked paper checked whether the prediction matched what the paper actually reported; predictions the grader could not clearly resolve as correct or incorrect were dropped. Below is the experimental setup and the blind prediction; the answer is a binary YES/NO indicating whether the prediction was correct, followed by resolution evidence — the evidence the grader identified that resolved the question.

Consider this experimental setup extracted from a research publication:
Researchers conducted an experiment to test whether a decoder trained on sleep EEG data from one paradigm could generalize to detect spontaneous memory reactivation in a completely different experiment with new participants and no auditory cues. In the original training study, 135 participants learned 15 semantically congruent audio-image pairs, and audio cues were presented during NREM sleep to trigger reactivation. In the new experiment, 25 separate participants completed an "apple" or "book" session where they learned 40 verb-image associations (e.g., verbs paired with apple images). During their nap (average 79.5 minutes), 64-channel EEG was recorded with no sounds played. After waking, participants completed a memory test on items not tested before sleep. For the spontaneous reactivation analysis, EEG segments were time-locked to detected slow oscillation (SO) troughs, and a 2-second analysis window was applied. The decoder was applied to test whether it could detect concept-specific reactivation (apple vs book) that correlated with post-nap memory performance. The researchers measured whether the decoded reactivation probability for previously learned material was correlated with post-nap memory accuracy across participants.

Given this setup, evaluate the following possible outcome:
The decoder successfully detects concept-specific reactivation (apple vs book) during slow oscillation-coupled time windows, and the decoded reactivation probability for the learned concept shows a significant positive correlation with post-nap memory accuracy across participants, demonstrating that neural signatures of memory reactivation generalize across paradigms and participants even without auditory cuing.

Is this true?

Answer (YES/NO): YES